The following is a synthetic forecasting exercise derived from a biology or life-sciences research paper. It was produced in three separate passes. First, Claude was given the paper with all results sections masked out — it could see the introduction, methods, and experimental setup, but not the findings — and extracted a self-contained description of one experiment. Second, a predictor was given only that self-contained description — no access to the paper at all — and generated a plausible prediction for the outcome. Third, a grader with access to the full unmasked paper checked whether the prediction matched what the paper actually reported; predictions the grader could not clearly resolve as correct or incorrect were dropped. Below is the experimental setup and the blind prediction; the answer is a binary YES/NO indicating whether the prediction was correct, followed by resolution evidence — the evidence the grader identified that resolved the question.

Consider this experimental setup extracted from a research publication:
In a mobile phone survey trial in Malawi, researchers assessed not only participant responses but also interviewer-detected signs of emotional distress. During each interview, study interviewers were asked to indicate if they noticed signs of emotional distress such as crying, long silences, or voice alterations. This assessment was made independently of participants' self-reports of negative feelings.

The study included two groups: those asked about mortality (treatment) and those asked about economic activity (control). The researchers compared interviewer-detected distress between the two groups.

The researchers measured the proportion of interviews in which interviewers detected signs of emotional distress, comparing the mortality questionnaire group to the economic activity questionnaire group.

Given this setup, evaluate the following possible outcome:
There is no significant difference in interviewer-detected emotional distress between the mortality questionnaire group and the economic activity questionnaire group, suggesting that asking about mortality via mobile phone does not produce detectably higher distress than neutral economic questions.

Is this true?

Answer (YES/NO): YES